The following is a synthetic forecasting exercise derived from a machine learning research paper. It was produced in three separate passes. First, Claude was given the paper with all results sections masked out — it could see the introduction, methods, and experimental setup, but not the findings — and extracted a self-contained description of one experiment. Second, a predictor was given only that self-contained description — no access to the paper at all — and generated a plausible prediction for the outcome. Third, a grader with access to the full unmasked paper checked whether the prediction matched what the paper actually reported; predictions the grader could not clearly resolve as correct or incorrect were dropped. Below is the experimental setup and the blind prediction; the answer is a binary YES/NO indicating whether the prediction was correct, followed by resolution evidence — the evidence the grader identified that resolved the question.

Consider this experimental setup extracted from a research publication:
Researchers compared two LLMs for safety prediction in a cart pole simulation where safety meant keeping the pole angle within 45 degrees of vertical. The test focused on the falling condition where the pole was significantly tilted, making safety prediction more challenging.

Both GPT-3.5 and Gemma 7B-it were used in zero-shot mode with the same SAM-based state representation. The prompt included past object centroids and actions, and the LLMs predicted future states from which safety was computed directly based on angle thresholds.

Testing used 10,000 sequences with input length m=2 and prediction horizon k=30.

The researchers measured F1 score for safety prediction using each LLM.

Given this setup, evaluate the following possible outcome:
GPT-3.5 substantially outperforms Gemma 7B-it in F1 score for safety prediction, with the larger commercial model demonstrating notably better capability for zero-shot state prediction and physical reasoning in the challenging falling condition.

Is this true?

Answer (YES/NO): NO